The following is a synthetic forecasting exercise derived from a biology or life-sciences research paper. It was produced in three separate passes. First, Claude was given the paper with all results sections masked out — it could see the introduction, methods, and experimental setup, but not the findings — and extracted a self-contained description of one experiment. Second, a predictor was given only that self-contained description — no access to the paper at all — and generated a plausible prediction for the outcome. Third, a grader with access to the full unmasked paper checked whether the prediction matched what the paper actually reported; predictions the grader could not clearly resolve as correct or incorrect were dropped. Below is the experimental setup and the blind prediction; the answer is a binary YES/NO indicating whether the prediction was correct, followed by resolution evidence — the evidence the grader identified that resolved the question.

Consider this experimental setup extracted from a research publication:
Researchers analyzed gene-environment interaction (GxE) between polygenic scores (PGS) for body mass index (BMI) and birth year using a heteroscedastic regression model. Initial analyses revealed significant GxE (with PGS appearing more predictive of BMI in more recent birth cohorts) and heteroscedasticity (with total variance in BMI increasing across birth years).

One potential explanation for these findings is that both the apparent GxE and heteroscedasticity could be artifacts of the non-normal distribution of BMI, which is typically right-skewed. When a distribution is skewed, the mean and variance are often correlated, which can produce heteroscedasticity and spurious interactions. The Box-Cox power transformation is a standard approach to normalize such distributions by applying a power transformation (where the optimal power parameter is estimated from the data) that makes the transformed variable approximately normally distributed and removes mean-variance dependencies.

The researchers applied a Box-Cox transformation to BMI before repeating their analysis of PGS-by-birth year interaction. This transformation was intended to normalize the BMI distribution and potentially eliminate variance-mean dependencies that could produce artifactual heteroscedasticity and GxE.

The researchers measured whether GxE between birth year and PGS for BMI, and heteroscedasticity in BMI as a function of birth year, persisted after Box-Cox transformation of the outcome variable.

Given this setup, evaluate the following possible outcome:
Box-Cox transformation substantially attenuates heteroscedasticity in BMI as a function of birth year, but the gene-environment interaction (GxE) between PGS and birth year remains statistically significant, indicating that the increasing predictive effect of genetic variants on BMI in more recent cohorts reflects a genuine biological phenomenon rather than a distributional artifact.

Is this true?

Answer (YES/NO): NO